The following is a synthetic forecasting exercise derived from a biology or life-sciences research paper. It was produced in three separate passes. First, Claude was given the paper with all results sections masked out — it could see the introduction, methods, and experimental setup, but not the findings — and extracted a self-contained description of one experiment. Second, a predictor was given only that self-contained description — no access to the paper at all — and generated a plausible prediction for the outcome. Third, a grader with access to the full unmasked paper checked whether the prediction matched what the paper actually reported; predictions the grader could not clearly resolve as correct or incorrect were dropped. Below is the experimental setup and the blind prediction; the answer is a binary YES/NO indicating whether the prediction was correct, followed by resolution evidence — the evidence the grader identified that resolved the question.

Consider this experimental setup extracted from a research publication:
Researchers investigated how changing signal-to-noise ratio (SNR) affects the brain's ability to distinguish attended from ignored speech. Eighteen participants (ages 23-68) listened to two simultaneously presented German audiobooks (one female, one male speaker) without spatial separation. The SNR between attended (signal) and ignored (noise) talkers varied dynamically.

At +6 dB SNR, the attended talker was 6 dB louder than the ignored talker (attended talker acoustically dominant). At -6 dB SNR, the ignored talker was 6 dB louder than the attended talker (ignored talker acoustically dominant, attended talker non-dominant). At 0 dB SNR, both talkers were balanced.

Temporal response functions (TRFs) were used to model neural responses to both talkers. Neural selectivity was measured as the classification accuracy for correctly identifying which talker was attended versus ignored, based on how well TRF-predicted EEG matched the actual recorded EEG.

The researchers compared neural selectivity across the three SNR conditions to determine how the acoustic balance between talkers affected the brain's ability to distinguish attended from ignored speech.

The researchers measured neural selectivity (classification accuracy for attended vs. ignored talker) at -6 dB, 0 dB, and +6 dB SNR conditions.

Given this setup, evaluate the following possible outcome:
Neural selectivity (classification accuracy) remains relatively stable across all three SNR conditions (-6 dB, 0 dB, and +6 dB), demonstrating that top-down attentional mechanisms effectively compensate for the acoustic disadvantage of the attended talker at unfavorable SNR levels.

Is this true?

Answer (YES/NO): YES